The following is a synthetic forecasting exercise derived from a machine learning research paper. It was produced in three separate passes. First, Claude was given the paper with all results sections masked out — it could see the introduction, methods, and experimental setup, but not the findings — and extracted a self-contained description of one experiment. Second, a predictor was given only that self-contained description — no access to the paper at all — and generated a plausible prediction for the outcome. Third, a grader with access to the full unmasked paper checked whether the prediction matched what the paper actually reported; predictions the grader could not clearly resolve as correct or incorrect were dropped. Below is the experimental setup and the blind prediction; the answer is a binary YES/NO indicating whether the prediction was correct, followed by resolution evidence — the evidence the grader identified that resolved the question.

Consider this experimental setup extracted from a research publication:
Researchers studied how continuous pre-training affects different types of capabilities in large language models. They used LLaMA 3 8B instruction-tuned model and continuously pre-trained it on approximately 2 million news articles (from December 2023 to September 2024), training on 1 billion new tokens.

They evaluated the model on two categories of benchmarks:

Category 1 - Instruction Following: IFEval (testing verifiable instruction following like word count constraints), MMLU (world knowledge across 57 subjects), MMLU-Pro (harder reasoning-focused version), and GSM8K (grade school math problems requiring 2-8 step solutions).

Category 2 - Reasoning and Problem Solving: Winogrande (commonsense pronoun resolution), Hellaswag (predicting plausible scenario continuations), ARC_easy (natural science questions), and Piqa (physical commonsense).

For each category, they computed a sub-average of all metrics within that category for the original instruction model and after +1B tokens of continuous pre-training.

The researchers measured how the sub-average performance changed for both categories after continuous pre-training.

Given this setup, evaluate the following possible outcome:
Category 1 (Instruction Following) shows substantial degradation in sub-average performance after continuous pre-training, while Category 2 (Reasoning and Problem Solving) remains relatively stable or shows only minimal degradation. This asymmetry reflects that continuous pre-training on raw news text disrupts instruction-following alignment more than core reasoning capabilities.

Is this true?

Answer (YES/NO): YES